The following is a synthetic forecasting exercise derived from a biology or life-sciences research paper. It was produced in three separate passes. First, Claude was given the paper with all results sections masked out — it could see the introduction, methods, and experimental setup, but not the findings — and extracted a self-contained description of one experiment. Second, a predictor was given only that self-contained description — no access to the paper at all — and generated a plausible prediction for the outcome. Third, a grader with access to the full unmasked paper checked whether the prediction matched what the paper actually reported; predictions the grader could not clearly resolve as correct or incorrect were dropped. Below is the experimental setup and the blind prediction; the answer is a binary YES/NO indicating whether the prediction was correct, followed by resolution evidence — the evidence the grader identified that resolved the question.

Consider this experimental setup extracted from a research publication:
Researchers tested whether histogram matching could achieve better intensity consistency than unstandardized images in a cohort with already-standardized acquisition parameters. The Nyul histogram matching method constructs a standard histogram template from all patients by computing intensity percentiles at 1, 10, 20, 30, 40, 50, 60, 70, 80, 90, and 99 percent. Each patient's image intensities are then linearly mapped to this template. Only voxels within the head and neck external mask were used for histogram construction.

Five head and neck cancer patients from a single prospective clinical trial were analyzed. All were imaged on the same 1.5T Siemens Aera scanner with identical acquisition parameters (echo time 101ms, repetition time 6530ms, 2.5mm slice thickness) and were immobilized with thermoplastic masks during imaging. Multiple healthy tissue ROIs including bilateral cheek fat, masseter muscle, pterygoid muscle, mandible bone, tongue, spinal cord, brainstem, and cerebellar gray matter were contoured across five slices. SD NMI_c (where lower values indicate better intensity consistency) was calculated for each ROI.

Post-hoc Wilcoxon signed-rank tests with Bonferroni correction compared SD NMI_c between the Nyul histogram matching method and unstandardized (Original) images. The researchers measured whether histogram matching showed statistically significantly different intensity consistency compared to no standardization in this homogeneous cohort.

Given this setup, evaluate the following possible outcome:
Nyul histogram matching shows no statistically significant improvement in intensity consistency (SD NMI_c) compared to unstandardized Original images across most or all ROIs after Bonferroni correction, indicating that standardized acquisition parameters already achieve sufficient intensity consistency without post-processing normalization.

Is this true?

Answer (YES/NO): YES